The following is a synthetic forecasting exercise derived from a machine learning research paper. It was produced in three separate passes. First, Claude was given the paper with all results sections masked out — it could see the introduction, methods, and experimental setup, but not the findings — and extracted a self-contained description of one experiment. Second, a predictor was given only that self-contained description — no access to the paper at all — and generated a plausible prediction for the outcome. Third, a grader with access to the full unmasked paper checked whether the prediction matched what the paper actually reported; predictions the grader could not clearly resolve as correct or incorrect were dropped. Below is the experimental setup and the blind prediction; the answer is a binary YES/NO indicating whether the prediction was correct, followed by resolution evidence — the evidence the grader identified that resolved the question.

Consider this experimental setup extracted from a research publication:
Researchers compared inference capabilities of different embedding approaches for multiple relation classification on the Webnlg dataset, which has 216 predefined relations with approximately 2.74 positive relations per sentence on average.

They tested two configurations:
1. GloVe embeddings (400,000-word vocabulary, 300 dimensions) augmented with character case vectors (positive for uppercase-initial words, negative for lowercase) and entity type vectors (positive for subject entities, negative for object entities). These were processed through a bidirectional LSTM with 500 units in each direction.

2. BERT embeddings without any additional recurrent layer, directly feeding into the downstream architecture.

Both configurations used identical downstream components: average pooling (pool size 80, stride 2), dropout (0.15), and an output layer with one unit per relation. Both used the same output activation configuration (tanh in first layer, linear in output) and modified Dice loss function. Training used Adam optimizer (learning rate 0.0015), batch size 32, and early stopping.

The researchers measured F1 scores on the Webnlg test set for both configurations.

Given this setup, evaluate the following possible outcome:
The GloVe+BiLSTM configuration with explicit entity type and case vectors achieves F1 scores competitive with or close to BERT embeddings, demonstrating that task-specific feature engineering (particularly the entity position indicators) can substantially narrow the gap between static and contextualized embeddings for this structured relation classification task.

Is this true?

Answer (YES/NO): NO